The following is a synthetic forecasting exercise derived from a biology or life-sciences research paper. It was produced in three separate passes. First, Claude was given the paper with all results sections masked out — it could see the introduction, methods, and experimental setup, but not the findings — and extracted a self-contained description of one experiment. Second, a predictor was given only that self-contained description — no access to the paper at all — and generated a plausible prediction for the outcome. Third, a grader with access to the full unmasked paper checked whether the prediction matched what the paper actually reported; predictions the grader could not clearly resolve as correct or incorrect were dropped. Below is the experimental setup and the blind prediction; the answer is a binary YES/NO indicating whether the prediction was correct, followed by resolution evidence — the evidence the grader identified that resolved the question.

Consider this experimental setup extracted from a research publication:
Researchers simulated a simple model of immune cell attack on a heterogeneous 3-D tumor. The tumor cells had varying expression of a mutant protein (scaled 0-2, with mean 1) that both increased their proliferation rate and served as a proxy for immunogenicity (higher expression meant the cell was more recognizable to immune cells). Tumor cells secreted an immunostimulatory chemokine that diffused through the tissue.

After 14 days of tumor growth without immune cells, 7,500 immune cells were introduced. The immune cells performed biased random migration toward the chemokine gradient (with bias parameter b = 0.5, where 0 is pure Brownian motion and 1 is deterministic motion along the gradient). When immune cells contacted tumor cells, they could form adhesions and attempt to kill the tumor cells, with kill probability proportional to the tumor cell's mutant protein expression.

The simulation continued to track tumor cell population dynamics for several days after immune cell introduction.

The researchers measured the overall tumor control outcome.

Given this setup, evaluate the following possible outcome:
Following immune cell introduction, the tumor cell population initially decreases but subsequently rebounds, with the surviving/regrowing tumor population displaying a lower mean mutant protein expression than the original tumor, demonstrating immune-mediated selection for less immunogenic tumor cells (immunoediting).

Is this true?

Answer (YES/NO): YES